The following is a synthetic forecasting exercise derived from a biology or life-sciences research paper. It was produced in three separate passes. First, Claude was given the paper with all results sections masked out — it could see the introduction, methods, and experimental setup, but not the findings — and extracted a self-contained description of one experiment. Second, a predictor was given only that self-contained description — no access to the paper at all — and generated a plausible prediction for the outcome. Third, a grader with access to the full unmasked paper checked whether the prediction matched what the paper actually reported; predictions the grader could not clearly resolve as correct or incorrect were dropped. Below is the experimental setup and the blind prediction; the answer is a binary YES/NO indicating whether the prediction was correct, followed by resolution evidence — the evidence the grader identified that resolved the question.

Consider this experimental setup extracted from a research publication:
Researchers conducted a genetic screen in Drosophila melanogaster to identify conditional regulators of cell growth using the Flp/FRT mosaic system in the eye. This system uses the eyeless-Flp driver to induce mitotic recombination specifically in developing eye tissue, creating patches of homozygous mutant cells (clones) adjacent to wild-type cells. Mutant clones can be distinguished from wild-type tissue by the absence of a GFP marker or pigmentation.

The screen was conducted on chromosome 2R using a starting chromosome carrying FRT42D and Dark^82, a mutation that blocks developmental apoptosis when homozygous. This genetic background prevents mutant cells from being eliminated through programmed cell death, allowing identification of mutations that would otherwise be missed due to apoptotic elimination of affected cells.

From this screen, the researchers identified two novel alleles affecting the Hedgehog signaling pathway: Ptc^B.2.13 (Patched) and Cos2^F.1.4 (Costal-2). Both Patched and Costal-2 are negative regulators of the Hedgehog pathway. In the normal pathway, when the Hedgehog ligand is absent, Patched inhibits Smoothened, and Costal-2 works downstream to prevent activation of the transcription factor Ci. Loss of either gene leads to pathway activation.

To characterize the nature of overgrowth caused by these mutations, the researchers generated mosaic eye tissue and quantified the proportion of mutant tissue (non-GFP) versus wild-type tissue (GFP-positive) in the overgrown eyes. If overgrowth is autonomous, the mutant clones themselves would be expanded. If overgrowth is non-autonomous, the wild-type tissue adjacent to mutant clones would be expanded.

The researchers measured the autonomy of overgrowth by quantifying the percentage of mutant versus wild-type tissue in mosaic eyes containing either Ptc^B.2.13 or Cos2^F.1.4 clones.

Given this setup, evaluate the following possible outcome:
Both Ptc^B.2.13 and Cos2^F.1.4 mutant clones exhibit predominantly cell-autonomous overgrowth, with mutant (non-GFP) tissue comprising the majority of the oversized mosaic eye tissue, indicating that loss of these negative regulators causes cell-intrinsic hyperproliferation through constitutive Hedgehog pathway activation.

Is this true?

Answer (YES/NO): NO